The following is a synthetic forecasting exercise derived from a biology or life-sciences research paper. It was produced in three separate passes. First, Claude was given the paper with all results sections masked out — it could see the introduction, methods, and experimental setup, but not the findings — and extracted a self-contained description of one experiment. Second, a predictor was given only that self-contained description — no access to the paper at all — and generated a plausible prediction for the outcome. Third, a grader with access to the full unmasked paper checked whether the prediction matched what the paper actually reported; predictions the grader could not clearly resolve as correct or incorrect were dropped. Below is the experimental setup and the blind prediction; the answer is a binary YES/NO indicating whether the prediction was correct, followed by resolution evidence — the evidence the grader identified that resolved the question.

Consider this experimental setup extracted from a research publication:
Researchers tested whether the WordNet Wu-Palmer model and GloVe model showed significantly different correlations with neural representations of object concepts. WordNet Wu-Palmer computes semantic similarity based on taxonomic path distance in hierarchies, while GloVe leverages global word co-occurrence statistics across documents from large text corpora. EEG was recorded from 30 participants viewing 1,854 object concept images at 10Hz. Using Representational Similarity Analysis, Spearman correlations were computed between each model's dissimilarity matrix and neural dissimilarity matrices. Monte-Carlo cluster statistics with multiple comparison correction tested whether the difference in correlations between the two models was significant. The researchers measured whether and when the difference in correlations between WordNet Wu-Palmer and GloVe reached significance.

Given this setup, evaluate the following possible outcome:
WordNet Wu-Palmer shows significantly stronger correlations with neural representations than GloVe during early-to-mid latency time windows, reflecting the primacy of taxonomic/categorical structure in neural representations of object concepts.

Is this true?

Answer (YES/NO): YES